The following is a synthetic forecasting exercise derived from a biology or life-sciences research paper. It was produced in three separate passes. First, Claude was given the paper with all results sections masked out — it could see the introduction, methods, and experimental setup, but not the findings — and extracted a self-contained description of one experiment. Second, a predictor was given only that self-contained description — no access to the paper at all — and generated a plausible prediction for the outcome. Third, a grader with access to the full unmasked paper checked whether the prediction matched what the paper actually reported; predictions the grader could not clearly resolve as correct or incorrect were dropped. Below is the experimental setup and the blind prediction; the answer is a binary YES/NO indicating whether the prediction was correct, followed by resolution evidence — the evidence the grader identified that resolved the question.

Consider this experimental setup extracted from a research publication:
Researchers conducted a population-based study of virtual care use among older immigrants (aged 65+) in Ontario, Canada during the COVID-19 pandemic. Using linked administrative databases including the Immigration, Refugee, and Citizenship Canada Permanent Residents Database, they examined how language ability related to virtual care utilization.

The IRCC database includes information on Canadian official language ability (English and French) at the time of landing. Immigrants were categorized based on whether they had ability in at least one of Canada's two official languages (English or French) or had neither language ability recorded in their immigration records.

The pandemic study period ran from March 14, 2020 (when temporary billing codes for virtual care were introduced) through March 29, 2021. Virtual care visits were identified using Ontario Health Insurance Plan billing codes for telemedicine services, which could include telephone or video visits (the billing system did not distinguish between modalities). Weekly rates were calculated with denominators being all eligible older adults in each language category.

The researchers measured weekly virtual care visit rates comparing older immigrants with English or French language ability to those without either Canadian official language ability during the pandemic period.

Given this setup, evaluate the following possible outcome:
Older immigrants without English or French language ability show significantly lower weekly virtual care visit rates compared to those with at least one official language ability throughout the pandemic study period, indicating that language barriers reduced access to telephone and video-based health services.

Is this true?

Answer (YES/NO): YES